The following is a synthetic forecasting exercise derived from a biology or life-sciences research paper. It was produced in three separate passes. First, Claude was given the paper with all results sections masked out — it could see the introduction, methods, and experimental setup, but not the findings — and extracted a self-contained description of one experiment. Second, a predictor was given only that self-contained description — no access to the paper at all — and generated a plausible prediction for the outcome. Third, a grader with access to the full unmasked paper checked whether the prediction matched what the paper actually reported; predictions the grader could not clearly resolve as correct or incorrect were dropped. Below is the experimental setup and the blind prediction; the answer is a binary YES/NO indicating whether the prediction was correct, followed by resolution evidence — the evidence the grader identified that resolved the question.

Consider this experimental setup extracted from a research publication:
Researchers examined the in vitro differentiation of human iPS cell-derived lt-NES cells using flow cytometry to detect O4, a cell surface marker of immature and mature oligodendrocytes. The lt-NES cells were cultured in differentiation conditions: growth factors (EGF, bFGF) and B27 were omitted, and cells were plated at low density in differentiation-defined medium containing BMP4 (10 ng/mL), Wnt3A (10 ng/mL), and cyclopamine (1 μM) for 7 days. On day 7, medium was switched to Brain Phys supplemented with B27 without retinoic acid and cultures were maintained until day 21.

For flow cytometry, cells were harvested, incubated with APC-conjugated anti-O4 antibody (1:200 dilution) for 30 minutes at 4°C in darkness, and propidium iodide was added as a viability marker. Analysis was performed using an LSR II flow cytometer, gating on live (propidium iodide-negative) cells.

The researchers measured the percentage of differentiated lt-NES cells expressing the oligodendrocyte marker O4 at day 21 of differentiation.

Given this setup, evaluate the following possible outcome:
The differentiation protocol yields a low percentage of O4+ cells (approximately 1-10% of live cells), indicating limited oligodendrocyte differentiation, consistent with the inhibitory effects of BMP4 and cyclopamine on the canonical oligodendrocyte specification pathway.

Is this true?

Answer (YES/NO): YES